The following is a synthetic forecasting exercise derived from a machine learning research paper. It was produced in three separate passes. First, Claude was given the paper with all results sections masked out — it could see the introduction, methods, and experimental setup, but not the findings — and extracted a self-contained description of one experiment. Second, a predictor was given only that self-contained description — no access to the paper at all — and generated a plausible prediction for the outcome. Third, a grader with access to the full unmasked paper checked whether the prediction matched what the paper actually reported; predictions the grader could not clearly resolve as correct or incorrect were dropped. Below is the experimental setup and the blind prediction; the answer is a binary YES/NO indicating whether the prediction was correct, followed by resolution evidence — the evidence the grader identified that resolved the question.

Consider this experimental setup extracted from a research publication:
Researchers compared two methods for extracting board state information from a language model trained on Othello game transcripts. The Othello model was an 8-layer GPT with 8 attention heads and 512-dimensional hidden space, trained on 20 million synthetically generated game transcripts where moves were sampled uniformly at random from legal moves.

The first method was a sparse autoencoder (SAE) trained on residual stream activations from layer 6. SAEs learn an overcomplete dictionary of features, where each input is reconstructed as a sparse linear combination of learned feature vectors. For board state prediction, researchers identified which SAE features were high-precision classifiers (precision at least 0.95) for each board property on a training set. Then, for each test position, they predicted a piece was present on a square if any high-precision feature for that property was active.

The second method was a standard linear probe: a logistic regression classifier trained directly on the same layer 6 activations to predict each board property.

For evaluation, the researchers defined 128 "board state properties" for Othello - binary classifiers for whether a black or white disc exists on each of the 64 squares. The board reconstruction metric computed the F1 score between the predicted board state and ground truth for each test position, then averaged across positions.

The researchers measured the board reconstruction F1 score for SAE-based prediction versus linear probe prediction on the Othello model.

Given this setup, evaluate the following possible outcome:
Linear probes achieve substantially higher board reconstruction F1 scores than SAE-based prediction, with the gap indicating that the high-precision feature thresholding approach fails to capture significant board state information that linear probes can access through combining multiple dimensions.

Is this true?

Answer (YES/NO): NO